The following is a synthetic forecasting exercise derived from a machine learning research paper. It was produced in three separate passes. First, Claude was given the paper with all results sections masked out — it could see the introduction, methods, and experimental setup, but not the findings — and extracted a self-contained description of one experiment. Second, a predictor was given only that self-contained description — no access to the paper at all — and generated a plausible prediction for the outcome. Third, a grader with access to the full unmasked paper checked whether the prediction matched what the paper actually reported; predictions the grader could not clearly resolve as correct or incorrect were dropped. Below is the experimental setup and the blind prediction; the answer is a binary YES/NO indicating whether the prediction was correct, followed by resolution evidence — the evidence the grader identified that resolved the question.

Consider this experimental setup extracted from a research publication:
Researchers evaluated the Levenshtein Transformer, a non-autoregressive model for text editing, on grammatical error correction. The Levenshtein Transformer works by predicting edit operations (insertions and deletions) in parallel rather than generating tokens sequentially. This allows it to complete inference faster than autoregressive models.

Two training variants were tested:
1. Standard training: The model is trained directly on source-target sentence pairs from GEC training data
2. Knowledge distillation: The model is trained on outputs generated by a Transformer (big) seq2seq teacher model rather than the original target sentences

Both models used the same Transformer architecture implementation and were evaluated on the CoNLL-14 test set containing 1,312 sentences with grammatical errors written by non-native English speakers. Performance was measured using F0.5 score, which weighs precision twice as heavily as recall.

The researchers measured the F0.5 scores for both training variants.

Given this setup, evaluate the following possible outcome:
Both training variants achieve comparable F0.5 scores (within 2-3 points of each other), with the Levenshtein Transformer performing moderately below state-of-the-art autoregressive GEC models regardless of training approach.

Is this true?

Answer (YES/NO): NO